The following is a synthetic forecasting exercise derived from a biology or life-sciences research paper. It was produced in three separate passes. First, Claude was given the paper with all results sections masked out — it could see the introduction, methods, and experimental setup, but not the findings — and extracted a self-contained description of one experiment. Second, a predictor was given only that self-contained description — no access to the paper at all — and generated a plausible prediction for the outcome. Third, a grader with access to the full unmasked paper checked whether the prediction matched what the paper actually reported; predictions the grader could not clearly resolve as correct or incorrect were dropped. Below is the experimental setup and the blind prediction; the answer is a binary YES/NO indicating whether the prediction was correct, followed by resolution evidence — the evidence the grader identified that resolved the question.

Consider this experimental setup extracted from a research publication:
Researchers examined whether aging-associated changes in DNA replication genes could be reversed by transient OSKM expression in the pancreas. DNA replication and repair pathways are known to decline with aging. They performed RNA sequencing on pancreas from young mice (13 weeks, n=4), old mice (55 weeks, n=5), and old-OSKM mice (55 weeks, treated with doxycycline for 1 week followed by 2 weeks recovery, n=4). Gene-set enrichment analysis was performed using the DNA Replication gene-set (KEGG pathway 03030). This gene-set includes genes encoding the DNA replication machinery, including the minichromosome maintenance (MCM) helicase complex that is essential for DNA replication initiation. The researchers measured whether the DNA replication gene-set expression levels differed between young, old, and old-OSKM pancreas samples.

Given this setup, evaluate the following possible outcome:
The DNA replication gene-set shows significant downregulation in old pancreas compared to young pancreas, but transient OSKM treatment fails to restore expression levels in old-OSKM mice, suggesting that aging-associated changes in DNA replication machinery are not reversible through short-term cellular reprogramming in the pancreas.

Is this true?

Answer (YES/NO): NO